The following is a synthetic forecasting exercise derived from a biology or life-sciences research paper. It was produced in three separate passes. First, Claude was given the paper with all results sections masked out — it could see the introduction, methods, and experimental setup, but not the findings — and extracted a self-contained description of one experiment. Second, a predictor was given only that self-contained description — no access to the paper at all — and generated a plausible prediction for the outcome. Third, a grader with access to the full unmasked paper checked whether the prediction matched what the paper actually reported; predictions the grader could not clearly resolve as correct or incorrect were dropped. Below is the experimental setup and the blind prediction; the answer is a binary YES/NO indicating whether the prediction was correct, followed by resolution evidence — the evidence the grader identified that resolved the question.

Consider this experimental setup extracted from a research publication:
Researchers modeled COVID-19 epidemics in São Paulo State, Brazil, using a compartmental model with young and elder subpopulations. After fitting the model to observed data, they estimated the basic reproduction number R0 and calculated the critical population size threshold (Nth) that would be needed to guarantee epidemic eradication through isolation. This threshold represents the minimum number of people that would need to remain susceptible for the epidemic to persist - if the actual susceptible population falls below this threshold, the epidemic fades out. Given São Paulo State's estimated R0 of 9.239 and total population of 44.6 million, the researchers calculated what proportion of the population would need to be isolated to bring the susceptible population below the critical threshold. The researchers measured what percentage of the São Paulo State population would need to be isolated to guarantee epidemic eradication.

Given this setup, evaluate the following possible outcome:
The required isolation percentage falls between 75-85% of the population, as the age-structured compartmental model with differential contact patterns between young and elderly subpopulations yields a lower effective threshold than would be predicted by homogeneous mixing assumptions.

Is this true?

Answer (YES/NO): NO